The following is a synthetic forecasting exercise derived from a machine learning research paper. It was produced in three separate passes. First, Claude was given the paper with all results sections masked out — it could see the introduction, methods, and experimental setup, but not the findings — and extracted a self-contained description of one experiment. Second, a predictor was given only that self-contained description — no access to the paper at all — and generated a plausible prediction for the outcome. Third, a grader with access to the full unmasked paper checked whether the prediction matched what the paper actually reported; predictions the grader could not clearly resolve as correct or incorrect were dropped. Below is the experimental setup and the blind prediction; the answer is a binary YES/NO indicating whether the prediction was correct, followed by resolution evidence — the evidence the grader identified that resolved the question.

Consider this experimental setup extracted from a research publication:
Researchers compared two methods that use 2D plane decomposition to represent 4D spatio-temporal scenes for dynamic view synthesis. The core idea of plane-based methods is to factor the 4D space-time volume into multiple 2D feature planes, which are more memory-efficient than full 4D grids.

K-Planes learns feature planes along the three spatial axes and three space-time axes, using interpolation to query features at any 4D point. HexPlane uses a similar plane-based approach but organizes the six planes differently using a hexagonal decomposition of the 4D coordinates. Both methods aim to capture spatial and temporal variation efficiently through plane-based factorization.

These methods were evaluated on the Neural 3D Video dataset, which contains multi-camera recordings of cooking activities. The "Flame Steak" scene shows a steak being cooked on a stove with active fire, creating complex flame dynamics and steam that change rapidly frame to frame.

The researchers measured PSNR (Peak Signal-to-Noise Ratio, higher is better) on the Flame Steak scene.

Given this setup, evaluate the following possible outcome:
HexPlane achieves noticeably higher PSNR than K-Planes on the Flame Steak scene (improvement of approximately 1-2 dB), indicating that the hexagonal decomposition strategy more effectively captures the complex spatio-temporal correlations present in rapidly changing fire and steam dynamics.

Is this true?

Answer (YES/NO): NO